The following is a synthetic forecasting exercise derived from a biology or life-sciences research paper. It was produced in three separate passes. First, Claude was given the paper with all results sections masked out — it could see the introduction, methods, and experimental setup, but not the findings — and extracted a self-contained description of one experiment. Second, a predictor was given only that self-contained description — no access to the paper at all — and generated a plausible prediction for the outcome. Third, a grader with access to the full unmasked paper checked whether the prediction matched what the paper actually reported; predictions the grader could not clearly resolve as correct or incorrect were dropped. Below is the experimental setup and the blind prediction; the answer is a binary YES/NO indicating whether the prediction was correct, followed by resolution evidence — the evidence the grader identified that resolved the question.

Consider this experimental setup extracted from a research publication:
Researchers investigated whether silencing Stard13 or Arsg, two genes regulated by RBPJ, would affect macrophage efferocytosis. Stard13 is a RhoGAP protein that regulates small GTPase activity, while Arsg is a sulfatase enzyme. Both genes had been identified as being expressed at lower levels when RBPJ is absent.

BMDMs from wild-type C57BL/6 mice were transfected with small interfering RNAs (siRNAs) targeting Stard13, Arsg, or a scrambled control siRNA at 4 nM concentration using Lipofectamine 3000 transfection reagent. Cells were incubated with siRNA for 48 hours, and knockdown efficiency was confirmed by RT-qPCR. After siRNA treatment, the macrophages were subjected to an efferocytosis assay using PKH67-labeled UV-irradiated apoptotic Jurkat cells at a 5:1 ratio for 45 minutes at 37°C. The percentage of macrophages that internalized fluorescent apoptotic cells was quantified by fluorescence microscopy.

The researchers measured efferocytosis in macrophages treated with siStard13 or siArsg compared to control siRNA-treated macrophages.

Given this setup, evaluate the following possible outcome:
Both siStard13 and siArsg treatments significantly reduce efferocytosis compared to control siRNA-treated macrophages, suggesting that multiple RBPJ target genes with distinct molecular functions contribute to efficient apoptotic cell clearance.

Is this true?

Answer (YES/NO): YES